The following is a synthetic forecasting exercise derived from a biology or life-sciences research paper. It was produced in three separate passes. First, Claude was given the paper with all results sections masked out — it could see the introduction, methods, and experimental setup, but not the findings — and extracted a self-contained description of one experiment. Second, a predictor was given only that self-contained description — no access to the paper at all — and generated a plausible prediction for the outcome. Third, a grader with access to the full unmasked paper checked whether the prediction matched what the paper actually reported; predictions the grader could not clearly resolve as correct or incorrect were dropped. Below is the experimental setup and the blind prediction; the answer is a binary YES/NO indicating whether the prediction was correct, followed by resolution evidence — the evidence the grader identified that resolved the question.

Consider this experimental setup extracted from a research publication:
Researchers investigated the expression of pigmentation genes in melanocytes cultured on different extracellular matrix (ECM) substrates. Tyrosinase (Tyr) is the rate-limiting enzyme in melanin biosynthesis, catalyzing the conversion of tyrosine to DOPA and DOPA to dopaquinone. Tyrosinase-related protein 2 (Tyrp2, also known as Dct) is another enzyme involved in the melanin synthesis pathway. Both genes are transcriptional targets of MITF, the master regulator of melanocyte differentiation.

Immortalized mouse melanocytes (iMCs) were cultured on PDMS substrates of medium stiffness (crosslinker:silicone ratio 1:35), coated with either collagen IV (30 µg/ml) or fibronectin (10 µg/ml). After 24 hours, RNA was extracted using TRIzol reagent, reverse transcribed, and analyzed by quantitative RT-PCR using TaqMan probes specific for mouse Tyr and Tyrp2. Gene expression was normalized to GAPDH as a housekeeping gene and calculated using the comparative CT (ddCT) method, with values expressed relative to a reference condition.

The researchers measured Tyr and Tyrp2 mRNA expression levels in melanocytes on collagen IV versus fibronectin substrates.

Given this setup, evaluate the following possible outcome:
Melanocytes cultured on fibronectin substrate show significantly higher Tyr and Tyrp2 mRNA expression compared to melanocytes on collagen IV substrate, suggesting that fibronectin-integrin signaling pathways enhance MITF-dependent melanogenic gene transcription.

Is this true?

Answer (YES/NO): NO